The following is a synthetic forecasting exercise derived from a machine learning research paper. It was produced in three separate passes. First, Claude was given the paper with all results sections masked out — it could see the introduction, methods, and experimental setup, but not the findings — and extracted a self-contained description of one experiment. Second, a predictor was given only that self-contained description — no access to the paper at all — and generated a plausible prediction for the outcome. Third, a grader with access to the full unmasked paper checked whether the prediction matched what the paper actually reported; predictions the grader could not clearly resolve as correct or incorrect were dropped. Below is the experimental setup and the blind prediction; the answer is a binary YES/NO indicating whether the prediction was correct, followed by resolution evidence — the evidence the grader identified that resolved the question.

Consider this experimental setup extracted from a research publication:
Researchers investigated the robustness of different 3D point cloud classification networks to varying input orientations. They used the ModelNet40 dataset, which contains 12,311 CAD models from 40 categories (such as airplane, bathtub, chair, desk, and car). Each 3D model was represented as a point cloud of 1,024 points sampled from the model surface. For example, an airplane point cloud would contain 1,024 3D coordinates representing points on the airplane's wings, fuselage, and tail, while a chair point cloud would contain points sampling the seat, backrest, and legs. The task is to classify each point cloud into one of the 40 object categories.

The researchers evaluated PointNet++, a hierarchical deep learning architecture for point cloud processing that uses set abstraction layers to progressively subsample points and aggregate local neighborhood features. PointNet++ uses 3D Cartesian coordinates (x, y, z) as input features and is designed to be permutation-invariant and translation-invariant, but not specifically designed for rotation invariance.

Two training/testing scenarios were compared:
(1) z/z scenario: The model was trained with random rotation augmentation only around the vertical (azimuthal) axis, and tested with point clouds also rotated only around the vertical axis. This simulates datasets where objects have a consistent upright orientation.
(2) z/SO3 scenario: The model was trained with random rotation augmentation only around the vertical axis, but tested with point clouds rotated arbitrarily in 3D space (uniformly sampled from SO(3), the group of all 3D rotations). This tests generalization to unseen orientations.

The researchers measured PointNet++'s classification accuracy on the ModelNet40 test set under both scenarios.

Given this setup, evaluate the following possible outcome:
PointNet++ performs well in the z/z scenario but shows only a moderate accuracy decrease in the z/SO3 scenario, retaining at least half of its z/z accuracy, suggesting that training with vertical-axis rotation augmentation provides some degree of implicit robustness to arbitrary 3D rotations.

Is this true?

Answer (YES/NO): NO